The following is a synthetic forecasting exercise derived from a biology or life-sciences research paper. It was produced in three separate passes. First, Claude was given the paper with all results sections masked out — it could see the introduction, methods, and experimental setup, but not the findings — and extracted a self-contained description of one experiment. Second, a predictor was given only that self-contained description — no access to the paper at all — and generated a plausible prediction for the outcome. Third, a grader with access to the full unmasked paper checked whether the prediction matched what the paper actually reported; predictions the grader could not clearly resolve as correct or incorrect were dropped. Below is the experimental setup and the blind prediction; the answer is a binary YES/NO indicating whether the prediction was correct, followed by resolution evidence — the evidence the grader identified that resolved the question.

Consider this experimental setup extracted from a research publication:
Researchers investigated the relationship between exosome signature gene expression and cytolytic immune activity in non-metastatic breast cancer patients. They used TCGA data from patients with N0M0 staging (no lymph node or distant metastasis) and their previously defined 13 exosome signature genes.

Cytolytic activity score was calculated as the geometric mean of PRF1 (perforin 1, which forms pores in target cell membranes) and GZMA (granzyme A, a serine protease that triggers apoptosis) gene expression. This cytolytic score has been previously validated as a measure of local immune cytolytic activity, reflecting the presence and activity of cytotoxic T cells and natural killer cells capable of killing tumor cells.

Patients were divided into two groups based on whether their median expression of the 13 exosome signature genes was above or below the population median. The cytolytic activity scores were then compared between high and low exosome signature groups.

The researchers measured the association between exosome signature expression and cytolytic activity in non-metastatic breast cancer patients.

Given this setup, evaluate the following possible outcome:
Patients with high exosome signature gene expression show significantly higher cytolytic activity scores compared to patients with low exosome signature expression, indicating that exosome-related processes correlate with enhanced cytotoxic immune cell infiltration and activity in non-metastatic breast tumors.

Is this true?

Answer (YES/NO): YES